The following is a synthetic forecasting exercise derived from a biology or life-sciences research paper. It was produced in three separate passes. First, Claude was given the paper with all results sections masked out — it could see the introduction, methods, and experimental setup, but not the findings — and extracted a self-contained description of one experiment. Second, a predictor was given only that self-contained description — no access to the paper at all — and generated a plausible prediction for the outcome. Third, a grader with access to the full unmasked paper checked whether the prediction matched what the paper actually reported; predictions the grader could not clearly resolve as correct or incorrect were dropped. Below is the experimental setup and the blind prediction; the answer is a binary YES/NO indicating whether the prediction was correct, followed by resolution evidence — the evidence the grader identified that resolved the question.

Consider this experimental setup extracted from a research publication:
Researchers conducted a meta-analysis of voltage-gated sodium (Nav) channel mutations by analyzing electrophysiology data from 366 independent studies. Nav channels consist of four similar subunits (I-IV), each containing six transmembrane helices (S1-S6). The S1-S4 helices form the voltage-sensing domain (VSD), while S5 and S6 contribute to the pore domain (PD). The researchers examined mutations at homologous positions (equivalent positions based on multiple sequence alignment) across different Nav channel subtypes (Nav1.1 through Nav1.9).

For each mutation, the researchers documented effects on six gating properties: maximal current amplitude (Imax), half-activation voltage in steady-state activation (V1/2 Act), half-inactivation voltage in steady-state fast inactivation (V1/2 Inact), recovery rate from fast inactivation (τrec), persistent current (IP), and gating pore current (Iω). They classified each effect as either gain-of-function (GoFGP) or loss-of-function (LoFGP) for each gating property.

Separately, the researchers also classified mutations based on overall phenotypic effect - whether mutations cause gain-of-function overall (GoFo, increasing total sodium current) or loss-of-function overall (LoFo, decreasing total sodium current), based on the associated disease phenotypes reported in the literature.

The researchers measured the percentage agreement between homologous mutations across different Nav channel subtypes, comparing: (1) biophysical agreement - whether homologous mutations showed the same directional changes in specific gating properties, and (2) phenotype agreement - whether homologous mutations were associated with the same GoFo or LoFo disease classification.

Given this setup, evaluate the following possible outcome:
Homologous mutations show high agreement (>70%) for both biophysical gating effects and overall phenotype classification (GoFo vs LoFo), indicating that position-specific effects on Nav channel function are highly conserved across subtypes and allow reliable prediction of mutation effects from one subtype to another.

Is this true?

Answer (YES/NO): NO